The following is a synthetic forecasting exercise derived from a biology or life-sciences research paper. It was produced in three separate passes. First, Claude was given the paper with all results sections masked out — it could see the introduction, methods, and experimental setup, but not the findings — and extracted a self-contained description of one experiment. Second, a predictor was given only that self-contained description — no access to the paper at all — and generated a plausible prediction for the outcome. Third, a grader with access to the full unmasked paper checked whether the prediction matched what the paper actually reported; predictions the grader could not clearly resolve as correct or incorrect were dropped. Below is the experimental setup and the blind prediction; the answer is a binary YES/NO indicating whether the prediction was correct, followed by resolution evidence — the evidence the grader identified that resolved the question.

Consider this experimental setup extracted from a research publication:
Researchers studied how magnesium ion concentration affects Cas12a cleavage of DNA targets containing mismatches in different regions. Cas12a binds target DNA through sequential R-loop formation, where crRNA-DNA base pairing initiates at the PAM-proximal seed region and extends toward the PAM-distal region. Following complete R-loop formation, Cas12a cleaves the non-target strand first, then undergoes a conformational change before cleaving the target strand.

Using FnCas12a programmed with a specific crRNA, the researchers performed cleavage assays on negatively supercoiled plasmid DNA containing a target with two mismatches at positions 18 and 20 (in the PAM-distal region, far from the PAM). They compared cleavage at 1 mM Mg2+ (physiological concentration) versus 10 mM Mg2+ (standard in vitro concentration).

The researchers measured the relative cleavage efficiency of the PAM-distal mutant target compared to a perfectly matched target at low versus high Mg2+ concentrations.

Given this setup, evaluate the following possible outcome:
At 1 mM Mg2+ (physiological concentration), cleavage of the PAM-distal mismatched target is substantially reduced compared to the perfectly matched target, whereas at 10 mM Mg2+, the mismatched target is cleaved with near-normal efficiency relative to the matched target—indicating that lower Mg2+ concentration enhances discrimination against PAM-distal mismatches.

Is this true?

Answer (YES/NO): YES